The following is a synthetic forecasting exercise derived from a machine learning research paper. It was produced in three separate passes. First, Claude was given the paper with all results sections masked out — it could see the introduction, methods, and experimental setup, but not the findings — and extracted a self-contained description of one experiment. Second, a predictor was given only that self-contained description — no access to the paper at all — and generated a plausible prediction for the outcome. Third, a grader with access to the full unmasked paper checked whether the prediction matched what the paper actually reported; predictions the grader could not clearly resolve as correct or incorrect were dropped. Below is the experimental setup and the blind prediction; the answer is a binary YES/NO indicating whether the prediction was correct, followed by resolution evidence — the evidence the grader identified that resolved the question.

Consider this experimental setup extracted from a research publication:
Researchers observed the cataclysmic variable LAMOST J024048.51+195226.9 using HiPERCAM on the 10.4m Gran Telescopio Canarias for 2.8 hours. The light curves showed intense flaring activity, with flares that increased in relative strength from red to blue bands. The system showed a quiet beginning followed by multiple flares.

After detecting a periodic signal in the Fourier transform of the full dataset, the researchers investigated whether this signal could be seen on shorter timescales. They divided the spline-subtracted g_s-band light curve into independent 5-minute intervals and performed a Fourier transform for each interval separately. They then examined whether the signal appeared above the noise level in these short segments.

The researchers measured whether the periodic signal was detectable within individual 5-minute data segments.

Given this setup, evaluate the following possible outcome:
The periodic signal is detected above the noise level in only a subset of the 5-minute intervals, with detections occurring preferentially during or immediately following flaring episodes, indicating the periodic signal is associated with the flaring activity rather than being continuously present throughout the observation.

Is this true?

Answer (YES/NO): NO